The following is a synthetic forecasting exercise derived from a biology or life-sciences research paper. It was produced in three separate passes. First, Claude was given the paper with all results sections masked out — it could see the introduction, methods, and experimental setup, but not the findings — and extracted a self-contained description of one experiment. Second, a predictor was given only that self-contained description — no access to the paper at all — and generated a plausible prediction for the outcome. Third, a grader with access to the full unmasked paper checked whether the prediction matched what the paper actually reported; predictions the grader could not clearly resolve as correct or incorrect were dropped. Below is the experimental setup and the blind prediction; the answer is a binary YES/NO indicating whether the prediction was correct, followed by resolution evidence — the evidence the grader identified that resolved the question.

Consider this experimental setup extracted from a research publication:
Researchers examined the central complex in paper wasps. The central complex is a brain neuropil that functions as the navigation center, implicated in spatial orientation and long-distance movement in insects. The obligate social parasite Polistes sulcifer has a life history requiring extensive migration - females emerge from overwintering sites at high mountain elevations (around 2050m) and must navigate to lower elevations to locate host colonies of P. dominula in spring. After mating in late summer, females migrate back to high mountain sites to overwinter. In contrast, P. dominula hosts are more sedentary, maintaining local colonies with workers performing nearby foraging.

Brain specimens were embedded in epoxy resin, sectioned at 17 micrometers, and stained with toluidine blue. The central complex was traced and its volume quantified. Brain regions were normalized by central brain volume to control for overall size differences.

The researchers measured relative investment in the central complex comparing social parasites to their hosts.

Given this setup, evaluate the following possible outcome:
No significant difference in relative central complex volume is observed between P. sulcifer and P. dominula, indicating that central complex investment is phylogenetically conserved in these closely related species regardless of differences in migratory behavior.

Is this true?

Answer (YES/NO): NO